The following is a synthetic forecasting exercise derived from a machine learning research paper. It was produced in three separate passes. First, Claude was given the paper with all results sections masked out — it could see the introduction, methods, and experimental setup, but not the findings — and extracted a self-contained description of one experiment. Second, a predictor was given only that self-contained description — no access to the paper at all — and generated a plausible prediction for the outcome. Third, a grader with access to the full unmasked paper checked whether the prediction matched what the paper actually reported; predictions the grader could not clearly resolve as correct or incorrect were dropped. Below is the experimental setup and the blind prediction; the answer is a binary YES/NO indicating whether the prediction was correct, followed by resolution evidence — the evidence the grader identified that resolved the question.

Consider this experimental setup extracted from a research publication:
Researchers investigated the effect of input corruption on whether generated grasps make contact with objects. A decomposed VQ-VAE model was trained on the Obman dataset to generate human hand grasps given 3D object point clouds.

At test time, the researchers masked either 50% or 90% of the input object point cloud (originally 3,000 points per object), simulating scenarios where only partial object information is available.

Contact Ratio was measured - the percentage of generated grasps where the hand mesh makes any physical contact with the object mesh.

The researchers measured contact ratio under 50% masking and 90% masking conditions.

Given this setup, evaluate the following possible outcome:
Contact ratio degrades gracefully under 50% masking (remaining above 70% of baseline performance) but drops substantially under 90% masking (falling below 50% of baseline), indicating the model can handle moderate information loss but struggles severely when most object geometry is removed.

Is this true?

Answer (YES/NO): NO